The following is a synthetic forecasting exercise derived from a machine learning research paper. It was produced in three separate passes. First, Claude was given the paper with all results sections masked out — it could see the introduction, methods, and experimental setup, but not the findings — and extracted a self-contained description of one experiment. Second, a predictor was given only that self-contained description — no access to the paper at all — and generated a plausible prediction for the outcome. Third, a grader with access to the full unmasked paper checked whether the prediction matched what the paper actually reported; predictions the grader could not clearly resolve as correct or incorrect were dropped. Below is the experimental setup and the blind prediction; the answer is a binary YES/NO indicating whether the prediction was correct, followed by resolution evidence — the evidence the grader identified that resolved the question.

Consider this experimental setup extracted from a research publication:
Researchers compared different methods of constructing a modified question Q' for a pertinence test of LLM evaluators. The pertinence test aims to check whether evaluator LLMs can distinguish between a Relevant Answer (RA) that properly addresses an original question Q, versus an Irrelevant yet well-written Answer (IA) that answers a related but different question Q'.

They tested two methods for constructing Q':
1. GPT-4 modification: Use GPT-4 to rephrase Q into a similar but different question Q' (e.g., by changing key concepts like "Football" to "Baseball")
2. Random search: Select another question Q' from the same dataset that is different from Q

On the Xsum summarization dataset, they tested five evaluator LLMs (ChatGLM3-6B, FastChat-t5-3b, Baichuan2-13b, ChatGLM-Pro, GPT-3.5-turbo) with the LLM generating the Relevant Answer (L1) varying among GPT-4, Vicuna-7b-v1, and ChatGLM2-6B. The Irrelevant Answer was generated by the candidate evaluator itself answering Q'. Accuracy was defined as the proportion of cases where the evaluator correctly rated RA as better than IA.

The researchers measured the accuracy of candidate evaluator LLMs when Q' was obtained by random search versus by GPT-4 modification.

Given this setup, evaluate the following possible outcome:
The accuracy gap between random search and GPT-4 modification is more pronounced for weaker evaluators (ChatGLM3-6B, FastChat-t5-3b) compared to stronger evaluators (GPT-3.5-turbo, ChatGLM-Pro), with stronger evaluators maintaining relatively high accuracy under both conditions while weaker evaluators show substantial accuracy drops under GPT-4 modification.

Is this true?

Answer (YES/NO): NO